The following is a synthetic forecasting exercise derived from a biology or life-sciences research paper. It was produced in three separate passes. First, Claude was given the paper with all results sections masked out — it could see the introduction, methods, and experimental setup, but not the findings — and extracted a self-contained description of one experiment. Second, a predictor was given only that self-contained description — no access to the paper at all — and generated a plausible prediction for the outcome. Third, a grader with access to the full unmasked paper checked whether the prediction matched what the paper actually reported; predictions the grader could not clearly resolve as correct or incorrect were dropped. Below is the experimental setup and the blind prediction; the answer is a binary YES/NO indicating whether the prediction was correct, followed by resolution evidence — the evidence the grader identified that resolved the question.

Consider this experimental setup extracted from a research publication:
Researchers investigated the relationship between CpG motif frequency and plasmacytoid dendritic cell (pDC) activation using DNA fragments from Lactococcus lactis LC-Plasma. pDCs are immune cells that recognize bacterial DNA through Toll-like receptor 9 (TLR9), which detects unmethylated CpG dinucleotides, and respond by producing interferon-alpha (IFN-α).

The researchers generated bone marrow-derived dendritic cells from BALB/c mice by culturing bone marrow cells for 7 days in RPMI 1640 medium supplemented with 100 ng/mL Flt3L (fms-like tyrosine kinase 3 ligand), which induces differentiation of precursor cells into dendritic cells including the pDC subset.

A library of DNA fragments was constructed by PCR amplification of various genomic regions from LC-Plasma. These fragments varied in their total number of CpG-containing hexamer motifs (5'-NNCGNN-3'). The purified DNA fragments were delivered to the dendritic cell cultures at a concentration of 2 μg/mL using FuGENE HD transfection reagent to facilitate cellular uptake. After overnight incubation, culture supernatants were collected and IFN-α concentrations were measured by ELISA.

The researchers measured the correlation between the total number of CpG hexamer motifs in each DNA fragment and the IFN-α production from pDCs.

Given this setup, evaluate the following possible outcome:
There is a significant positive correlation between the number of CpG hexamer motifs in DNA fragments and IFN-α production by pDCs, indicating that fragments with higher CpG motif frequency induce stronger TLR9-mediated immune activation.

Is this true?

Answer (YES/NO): YES